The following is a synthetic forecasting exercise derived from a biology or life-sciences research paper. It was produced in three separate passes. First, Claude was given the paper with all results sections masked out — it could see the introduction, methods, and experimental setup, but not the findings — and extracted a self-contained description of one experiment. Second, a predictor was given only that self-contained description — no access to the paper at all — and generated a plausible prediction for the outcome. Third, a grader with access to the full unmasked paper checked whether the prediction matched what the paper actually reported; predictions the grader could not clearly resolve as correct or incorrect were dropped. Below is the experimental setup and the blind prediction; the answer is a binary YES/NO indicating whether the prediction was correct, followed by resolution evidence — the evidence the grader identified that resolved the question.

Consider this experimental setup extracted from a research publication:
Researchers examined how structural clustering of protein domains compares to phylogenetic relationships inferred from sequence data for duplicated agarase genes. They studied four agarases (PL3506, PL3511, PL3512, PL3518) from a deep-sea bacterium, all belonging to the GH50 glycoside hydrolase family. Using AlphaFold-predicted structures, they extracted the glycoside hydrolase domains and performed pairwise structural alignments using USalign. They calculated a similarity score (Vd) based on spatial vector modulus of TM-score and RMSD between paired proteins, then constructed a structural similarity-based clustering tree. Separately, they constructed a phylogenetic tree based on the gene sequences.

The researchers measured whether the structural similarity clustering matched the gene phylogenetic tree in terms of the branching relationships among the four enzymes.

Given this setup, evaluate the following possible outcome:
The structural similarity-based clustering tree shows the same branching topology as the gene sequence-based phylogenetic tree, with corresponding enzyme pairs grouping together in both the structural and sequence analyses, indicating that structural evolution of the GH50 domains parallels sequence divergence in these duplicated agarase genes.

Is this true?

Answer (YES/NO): YES